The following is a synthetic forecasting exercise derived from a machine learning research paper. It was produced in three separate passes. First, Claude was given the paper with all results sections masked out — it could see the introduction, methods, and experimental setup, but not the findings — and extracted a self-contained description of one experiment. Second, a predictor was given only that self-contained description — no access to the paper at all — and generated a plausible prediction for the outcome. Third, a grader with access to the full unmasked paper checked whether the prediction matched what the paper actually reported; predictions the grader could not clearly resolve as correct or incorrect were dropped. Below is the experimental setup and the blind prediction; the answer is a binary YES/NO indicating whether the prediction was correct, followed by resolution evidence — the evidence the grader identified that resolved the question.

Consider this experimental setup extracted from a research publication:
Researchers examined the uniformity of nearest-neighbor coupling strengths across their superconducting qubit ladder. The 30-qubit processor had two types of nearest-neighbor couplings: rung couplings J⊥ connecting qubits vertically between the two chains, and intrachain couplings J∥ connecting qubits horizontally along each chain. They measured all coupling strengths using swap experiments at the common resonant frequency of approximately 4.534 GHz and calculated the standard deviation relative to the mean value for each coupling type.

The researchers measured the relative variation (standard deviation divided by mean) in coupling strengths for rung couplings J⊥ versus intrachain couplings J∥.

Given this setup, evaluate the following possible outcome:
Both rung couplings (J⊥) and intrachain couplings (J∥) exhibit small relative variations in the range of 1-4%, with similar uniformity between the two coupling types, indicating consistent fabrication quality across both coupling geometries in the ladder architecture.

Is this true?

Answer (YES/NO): NO